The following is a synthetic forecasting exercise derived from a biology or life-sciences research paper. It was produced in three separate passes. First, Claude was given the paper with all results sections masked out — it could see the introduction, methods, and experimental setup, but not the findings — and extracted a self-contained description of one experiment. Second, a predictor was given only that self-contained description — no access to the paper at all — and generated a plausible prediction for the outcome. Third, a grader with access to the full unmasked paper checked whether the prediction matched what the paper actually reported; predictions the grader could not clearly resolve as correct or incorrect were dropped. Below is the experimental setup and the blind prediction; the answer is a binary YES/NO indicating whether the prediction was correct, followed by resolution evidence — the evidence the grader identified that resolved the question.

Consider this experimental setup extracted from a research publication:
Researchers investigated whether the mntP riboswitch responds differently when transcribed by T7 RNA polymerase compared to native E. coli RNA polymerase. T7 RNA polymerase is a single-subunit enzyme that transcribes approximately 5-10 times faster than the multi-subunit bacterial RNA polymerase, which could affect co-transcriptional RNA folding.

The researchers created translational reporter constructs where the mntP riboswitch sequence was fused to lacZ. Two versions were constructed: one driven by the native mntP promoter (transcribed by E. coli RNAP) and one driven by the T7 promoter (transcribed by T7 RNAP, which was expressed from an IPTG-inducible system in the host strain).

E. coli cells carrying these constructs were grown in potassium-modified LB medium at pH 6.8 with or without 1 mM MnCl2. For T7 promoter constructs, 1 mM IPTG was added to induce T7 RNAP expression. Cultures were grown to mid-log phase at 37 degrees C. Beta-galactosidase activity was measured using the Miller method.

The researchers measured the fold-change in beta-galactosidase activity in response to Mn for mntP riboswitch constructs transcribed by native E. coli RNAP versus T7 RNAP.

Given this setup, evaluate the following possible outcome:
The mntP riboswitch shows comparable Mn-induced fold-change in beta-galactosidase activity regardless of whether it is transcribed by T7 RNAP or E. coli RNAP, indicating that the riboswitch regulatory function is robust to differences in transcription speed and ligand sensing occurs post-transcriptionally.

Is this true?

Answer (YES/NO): NO